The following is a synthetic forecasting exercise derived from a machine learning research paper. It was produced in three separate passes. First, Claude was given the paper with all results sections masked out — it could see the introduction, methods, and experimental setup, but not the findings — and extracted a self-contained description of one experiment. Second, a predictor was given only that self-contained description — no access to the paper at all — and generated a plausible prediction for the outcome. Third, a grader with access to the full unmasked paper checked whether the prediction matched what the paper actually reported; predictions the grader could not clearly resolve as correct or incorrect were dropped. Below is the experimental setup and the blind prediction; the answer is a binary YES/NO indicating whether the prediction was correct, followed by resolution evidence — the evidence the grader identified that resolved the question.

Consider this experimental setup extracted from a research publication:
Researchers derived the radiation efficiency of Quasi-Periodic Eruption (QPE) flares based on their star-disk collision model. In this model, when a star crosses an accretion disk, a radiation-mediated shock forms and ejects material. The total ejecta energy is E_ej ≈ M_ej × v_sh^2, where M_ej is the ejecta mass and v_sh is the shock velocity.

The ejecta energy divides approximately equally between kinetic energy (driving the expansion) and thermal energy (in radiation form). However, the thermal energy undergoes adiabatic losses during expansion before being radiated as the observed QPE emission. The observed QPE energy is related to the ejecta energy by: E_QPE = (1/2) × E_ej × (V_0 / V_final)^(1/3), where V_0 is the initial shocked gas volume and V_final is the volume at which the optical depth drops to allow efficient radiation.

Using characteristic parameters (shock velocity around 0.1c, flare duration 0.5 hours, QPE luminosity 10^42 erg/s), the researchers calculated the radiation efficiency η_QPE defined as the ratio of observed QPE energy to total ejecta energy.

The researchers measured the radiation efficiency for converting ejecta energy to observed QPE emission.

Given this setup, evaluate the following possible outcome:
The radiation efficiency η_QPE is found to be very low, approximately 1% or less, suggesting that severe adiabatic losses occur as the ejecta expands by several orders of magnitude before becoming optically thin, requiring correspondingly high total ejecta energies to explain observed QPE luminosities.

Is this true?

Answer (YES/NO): NO